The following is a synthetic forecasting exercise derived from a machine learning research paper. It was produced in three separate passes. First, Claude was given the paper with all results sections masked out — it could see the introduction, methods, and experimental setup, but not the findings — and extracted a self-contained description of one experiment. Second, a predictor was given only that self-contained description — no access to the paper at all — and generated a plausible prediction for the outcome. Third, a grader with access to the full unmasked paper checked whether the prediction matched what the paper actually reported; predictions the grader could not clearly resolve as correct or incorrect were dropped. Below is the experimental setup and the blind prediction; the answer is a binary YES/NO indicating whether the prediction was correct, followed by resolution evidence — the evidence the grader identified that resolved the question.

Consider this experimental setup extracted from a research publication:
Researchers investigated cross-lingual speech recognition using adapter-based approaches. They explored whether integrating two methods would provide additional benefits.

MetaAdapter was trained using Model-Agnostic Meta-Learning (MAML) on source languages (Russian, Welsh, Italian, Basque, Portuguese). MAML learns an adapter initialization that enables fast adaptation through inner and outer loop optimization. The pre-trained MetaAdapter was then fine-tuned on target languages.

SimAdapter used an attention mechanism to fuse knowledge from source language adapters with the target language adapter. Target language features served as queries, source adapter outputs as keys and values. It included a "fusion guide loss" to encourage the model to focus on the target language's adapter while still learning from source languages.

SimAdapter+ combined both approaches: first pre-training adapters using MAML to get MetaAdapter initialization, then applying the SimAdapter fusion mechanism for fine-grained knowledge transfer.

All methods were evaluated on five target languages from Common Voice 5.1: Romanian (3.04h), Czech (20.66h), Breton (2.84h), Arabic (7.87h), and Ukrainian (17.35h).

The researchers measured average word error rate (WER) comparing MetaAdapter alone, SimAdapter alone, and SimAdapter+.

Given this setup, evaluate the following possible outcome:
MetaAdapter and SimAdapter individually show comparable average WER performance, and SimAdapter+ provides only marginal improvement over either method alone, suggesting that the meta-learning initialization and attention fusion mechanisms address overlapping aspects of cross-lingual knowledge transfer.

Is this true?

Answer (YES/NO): NO